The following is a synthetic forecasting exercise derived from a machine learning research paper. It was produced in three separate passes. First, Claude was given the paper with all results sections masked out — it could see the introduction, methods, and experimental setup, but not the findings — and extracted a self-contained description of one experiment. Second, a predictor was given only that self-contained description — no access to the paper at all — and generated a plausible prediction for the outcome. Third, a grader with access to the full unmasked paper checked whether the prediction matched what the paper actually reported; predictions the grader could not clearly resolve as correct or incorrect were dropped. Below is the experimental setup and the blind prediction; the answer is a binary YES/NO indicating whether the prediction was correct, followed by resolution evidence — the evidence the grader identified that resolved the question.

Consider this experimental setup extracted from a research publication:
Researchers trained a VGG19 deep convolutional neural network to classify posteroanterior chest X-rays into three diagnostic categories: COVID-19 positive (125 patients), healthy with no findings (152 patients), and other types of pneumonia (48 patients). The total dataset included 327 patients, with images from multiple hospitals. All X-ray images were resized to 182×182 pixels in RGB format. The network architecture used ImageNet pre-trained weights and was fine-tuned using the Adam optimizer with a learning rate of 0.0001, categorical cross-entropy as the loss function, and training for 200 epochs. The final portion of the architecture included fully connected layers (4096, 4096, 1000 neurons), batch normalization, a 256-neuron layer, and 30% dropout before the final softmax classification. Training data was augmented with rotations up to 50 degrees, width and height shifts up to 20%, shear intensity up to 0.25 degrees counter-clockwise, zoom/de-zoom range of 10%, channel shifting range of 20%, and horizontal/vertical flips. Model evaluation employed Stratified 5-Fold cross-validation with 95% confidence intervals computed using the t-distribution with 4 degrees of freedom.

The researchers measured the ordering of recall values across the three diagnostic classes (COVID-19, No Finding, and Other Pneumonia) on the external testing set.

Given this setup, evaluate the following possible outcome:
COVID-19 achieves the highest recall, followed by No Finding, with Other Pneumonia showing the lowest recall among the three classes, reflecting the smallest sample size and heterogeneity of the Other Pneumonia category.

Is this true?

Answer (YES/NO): NO